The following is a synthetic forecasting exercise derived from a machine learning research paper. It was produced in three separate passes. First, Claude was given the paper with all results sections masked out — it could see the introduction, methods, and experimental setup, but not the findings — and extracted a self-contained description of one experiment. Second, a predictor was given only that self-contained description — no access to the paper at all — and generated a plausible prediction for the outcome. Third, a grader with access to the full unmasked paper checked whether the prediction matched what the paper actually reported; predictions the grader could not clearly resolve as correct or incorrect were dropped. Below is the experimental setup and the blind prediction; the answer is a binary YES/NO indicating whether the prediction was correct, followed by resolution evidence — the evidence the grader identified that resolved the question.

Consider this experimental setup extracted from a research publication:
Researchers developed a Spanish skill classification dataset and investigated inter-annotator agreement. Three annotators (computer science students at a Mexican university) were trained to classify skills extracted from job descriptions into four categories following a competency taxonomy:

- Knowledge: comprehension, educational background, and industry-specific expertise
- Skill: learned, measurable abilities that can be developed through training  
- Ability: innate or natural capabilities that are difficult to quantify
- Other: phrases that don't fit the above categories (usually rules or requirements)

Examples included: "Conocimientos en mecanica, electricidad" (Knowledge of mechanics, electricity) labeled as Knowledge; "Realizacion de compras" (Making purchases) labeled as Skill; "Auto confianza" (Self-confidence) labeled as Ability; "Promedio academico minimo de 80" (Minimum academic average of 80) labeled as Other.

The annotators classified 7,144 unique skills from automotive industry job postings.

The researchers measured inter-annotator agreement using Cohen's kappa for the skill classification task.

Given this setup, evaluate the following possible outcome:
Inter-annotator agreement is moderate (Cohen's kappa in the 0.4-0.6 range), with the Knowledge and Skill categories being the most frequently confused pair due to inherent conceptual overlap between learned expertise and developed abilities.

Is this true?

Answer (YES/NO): NO